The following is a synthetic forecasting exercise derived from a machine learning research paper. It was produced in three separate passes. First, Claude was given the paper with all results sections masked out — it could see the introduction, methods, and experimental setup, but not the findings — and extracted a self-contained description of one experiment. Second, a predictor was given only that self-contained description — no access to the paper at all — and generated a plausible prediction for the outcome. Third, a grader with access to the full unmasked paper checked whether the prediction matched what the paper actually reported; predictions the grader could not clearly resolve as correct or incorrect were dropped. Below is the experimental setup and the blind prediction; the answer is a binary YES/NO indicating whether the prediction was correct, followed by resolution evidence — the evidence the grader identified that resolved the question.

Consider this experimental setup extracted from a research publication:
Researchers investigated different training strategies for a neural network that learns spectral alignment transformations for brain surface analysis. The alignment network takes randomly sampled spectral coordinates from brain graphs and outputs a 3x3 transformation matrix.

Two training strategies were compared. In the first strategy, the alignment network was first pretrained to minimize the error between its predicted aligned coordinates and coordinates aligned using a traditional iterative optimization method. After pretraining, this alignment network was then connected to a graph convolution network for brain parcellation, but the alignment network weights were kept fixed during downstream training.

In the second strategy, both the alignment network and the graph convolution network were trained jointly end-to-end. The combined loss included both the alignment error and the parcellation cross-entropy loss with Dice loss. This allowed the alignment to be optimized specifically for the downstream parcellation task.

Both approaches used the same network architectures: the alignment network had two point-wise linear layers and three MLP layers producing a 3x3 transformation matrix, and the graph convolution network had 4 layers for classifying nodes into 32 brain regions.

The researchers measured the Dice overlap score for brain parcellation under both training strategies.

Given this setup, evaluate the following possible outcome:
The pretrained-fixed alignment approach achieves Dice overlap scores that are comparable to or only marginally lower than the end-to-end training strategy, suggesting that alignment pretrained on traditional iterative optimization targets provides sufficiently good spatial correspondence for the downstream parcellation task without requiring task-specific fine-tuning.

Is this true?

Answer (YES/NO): NO